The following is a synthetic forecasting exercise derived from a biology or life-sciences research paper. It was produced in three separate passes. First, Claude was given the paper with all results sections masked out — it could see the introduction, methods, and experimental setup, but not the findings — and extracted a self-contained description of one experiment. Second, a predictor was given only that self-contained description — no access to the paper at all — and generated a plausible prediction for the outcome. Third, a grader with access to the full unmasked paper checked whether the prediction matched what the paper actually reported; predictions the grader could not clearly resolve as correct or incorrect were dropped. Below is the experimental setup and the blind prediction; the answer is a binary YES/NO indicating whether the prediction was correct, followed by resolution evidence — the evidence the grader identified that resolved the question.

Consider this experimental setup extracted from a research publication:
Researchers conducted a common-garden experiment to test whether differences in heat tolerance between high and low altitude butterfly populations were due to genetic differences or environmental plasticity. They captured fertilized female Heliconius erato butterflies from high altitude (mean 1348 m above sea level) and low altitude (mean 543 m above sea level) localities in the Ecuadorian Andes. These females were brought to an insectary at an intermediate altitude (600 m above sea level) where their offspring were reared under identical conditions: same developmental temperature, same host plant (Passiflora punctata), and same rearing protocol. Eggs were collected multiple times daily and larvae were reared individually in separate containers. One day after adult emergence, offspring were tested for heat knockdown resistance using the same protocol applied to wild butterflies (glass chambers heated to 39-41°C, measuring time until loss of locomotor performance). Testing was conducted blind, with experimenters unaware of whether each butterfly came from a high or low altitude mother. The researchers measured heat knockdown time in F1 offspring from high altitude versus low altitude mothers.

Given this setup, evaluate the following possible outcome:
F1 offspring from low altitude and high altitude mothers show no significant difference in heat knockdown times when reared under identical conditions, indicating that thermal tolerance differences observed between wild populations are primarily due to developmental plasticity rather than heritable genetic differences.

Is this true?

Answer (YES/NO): YES